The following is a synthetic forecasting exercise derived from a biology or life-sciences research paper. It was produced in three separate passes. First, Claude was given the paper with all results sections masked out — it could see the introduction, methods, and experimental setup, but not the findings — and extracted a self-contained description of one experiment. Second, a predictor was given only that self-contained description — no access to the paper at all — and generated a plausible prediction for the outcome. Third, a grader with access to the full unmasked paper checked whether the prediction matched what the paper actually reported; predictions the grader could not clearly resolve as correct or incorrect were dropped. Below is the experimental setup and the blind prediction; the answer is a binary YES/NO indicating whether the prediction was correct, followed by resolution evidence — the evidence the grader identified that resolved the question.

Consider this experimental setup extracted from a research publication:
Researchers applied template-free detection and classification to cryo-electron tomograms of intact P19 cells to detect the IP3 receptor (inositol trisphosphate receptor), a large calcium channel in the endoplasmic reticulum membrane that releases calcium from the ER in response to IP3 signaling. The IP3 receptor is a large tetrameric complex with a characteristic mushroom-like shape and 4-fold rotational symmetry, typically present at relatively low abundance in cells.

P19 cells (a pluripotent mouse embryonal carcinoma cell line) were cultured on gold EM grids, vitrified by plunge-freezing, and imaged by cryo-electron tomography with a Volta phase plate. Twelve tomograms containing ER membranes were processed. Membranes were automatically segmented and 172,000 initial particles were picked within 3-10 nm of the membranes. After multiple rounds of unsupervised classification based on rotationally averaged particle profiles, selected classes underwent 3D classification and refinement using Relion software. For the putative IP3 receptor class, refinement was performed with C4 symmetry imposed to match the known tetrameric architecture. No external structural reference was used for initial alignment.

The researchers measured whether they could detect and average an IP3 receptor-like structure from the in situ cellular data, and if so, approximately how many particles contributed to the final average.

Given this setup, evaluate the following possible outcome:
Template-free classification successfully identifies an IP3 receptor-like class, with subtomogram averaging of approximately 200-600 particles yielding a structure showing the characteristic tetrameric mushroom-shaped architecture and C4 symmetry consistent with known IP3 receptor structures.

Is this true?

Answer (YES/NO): NO